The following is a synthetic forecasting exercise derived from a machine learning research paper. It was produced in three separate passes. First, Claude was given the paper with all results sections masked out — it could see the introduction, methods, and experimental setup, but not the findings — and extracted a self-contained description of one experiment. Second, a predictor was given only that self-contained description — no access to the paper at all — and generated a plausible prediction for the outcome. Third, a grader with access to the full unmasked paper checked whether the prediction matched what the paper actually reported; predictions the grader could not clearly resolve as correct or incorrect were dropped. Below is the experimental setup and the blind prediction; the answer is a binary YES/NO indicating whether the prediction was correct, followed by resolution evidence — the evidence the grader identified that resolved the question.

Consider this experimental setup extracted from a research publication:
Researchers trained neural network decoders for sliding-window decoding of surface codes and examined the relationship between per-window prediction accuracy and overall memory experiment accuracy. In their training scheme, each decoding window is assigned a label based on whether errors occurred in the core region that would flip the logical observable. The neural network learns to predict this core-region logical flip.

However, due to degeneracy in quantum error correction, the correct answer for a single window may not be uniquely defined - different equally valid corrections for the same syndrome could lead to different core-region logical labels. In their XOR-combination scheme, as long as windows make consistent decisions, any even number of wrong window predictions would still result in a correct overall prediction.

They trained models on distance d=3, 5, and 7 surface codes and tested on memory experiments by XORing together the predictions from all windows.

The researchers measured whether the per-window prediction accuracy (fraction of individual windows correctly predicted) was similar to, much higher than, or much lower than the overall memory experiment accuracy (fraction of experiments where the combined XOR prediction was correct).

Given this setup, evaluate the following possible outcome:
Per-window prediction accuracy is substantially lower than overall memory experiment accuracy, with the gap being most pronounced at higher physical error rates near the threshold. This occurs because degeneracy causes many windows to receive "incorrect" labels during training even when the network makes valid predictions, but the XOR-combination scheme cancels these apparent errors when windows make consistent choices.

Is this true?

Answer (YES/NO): NO